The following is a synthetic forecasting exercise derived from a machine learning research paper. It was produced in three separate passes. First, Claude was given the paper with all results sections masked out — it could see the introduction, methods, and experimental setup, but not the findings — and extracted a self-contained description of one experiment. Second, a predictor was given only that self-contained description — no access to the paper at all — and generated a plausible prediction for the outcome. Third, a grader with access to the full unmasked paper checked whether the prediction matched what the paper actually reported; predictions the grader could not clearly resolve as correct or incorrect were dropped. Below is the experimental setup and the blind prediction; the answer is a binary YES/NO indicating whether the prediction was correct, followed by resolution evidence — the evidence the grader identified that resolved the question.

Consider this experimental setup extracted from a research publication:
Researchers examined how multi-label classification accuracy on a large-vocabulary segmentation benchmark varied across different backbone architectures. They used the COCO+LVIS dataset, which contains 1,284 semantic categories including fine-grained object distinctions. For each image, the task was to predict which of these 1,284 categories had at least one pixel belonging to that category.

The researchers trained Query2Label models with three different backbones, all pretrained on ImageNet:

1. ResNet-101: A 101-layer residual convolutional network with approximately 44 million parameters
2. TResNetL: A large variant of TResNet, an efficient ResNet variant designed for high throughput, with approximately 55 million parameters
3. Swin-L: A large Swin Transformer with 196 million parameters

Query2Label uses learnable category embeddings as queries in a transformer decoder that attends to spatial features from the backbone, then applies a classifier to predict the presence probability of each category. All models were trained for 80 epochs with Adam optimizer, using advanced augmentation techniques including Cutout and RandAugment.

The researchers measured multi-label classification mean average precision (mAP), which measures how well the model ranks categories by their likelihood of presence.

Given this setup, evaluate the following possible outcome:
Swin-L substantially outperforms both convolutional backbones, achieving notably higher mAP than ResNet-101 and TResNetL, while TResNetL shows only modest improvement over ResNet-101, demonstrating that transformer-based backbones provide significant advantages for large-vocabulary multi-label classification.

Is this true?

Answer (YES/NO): NO